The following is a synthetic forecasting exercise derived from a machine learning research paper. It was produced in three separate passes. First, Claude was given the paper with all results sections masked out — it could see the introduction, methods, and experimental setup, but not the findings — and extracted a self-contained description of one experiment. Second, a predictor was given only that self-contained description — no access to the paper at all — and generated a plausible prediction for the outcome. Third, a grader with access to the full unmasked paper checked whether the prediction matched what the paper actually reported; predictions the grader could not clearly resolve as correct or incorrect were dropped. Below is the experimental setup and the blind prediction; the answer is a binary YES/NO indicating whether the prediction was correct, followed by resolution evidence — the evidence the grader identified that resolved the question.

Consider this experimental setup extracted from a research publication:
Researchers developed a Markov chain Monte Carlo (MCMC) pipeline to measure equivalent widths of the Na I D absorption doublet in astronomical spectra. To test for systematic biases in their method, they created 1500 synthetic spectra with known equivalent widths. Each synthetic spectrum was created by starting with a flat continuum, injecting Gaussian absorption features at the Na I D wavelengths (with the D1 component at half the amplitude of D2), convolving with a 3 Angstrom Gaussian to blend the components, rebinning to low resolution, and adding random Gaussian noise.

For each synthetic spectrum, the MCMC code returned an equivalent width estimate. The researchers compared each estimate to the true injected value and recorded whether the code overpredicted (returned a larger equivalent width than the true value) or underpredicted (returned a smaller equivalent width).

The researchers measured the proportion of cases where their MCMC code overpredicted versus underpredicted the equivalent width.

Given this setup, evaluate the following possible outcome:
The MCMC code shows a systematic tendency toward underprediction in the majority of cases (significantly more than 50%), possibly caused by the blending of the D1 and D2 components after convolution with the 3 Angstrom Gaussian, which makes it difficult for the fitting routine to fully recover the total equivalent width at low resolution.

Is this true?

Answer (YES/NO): NO